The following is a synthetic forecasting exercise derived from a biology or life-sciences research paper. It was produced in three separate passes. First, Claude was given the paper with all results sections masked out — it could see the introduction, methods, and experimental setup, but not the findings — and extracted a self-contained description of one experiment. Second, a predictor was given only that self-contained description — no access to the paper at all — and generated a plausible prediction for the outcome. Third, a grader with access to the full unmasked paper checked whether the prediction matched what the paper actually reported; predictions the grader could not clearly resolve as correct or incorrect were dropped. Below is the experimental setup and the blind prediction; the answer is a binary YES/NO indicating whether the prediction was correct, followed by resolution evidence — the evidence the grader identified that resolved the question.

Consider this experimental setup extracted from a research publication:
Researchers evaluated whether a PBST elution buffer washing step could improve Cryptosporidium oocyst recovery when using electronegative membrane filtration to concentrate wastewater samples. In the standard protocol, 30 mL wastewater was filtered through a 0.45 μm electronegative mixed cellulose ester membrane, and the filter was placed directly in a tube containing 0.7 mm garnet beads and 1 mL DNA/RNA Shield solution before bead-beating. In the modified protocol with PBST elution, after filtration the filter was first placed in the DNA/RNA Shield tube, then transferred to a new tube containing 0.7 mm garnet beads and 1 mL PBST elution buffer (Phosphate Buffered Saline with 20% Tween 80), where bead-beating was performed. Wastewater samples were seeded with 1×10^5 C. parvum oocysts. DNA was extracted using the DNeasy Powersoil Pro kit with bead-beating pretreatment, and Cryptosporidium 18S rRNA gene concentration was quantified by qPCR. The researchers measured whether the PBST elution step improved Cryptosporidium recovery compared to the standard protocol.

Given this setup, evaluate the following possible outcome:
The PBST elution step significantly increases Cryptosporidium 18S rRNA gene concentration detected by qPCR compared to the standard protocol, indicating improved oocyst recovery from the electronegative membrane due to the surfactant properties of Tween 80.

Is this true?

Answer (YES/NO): YES